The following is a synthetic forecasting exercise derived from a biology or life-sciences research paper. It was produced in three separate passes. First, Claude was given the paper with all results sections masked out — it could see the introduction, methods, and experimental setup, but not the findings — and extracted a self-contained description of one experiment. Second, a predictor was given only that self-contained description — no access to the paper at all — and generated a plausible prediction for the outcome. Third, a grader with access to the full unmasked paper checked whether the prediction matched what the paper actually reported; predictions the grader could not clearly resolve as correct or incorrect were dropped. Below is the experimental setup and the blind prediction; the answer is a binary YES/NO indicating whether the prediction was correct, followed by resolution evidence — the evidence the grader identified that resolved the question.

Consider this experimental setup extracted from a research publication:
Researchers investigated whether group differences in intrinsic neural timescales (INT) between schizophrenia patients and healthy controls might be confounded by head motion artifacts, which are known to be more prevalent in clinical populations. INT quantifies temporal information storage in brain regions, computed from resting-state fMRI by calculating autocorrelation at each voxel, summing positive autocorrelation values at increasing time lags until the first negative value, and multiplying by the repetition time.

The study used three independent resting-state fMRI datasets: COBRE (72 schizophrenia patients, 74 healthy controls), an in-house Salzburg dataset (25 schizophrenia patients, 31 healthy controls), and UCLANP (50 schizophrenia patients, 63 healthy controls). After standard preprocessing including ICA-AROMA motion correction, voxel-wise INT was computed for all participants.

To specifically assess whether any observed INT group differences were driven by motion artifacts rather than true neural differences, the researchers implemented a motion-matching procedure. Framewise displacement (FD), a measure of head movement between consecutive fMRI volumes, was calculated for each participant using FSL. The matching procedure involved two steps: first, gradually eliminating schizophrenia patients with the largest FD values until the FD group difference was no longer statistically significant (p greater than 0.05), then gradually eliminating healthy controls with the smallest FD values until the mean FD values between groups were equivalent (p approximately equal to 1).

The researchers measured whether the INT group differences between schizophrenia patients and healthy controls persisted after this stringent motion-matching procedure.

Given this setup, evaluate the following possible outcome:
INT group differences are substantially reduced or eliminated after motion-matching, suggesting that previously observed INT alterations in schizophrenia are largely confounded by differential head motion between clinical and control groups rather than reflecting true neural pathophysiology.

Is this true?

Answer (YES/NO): NO